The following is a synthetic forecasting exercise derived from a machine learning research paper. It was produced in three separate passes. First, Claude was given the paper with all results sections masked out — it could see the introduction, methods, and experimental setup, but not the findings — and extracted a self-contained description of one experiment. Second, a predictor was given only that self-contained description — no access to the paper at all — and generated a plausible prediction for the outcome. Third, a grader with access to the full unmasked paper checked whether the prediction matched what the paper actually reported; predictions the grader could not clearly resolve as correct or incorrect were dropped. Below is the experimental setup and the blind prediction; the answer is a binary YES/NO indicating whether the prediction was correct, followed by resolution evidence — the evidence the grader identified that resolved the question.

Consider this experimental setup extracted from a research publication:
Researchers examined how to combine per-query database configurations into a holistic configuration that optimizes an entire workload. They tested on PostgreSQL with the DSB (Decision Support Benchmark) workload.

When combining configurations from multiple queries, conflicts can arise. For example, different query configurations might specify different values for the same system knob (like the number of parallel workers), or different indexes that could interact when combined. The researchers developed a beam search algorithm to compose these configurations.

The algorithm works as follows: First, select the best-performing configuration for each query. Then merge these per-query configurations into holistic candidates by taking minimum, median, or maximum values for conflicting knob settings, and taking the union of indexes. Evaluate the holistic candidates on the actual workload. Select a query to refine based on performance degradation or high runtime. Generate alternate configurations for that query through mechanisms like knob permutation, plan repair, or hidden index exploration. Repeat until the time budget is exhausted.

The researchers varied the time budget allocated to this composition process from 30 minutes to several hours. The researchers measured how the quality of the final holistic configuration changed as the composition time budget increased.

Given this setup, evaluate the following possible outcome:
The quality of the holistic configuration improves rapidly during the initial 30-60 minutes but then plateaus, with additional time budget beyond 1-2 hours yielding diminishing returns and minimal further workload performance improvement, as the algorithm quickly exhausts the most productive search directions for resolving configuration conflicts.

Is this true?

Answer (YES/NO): NO